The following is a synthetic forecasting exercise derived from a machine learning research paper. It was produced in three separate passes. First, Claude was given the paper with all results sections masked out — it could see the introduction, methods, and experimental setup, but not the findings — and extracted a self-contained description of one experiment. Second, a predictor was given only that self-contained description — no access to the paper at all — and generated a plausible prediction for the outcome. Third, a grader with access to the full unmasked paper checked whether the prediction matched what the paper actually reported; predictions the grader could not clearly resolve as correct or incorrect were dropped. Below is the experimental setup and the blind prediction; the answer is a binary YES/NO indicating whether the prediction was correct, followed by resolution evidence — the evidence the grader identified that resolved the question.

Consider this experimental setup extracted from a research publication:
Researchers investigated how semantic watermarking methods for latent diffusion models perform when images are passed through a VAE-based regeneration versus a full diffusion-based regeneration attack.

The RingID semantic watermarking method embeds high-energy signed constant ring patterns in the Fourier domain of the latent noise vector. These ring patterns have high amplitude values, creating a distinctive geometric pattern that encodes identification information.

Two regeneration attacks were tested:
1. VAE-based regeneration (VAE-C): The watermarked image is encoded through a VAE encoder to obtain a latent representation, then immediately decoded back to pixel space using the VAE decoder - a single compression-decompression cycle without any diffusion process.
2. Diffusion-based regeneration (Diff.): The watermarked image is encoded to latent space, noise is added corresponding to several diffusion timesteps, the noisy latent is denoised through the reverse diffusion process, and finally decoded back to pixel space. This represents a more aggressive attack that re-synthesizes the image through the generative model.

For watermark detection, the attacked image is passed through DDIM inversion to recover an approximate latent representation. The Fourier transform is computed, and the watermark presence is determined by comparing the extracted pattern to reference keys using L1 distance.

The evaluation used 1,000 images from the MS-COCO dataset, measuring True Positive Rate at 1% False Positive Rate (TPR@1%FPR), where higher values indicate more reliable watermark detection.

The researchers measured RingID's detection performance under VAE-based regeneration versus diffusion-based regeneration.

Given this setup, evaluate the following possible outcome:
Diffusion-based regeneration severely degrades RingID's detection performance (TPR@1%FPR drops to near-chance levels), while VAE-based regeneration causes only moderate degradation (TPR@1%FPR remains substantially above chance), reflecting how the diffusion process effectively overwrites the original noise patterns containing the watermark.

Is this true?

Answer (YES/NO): NO